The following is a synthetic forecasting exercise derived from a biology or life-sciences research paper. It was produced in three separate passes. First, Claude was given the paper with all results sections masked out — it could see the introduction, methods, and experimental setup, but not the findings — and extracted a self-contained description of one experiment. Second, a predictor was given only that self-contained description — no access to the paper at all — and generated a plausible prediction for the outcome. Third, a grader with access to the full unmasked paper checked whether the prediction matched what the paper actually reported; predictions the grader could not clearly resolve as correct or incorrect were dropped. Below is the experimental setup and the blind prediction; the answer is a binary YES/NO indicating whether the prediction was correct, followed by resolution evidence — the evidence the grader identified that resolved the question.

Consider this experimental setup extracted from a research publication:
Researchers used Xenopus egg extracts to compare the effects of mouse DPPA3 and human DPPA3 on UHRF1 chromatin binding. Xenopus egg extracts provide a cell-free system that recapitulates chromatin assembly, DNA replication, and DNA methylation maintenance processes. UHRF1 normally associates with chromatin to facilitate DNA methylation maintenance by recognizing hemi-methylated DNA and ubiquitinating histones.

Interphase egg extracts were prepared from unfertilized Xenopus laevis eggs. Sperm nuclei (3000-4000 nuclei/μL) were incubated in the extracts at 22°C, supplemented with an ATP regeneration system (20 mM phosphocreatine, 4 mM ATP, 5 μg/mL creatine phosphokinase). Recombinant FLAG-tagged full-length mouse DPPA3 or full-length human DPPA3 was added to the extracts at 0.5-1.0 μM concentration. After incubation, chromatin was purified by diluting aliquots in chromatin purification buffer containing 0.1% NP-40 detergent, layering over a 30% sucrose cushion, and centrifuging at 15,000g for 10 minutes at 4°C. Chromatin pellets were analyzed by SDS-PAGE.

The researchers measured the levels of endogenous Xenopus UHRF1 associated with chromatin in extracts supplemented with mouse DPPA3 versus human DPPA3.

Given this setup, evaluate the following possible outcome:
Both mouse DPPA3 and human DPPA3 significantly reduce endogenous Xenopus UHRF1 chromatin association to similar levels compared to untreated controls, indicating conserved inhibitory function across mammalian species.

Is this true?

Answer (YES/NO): NO